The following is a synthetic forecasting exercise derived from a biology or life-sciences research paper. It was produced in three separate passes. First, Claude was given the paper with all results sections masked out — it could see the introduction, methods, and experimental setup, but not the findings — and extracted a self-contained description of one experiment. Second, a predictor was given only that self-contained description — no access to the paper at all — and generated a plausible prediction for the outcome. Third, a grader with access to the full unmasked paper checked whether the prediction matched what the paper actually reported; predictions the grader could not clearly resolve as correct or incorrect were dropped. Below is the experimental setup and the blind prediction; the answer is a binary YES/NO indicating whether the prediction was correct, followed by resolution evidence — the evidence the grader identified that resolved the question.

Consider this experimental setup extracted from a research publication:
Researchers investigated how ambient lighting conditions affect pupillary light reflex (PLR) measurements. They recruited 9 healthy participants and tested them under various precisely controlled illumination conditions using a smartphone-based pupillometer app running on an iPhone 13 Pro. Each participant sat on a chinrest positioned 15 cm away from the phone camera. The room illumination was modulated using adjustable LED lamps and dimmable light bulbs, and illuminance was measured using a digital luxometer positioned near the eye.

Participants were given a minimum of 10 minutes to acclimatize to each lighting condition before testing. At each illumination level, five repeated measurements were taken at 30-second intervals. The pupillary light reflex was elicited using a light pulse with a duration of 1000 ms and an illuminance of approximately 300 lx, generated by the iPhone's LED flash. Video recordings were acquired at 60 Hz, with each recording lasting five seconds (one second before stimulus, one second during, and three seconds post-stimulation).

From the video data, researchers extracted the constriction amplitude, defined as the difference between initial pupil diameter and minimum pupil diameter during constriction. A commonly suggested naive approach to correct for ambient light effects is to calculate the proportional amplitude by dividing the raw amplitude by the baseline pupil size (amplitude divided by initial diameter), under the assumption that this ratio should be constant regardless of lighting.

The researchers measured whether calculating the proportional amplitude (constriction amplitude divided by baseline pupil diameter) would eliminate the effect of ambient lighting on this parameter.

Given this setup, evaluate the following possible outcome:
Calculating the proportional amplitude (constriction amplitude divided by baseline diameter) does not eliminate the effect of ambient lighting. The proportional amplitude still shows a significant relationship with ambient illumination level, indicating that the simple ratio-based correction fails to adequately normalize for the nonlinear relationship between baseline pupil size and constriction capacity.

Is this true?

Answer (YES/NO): YES